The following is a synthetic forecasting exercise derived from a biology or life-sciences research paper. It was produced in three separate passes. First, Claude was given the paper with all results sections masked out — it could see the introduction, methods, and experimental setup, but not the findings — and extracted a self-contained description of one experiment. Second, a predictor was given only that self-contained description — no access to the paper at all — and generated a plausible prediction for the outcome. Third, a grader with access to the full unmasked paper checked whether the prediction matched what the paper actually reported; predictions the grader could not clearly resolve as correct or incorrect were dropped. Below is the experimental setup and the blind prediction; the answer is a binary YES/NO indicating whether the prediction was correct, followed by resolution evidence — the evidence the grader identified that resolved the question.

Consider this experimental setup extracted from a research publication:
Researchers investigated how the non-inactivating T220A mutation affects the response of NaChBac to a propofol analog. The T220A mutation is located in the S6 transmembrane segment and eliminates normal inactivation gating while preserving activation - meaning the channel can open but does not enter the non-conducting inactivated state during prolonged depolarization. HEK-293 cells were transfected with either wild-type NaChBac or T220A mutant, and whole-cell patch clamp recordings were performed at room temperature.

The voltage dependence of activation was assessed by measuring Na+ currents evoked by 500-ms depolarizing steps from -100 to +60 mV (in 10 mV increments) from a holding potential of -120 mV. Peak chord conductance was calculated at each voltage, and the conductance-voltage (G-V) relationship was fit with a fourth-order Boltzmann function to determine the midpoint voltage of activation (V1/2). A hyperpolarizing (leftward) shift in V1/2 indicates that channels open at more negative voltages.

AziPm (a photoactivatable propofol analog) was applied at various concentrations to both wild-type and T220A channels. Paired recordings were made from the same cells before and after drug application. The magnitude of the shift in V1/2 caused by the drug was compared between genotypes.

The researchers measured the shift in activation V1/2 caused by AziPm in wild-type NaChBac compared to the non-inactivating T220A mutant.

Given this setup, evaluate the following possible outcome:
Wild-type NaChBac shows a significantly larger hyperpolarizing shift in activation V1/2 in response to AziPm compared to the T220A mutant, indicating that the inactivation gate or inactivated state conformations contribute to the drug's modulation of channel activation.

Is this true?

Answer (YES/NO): NO